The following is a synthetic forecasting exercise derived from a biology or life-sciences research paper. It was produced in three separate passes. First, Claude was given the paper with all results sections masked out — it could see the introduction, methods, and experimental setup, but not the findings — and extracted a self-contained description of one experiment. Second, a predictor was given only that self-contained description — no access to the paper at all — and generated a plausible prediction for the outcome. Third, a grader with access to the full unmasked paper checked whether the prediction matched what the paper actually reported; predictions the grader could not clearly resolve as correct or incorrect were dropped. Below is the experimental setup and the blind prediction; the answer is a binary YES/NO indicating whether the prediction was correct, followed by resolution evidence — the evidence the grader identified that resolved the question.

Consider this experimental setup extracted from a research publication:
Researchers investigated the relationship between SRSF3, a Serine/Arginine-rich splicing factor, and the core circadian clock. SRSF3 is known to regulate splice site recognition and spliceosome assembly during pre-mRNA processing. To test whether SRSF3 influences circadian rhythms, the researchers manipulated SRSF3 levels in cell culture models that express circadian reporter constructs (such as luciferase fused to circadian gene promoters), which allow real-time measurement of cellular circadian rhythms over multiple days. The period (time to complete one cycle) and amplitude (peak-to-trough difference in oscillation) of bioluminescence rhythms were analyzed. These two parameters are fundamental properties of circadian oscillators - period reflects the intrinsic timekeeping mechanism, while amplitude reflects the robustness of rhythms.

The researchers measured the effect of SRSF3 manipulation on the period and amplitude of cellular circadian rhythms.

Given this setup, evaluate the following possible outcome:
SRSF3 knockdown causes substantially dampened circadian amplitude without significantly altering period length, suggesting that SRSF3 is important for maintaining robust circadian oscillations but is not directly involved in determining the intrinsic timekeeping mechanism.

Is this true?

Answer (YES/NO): NO